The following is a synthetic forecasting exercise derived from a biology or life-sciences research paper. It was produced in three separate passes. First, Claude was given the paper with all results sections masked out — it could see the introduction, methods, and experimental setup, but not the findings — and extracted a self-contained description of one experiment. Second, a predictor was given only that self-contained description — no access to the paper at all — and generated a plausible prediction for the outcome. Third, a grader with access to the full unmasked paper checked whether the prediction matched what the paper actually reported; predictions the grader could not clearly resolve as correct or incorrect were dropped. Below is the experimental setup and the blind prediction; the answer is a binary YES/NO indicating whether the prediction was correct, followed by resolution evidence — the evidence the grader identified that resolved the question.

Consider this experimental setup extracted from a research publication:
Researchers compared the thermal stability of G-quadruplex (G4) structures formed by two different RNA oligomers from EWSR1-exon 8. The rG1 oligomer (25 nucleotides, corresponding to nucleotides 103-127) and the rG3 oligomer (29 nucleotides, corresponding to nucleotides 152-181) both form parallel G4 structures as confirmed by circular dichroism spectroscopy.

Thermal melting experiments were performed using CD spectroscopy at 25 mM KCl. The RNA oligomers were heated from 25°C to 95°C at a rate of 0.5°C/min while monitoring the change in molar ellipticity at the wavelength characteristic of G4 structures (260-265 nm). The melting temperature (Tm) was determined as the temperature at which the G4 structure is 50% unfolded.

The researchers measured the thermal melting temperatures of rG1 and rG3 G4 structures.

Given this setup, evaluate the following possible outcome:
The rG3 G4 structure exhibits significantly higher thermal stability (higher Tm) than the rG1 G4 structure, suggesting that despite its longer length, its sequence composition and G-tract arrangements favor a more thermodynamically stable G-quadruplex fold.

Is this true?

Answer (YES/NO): YES